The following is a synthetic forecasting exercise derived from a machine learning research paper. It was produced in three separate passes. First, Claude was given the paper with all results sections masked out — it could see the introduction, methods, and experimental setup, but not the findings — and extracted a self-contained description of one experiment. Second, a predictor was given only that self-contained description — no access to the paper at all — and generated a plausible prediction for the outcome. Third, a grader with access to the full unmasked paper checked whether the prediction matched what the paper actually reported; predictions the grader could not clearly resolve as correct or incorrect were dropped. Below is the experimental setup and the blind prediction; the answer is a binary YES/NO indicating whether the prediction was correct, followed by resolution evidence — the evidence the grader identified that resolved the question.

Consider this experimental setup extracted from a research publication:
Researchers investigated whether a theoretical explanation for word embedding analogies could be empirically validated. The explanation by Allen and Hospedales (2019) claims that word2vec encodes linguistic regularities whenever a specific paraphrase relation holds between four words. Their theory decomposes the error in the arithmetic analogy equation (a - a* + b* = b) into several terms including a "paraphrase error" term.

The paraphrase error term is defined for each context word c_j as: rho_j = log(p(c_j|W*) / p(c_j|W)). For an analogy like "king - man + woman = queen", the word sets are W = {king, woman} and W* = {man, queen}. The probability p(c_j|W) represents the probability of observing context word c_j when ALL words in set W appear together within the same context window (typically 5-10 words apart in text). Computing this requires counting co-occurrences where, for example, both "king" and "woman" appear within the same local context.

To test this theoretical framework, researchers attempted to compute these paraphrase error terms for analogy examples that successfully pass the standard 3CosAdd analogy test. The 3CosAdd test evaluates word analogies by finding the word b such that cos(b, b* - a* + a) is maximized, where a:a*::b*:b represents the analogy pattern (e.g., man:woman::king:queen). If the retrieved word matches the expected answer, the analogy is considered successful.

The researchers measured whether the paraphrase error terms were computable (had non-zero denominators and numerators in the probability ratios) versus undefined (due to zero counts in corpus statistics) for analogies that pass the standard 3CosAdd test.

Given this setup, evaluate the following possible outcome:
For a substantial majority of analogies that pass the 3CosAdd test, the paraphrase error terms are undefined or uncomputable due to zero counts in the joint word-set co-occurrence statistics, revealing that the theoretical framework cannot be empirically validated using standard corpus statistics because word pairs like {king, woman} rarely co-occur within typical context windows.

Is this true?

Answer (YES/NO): YES